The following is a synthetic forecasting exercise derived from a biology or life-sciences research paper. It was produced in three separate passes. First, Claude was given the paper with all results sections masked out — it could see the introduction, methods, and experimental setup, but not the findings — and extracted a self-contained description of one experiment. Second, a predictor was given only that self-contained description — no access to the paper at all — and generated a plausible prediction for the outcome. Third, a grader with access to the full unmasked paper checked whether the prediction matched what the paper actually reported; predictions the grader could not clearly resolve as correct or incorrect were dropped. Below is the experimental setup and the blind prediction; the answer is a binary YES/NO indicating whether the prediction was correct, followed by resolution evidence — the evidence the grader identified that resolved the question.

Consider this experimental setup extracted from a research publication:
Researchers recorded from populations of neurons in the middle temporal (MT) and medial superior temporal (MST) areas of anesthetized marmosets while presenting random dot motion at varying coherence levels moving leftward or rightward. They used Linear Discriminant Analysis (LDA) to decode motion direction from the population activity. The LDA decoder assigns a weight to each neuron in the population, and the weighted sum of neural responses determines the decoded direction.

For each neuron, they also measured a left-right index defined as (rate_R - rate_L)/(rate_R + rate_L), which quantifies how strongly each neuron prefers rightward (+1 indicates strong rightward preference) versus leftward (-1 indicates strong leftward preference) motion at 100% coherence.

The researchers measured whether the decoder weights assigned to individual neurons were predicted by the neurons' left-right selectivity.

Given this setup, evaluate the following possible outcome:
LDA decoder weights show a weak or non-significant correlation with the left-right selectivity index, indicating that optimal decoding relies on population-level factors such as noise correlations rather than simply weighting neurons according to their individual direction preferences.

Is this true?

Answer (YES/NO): NO